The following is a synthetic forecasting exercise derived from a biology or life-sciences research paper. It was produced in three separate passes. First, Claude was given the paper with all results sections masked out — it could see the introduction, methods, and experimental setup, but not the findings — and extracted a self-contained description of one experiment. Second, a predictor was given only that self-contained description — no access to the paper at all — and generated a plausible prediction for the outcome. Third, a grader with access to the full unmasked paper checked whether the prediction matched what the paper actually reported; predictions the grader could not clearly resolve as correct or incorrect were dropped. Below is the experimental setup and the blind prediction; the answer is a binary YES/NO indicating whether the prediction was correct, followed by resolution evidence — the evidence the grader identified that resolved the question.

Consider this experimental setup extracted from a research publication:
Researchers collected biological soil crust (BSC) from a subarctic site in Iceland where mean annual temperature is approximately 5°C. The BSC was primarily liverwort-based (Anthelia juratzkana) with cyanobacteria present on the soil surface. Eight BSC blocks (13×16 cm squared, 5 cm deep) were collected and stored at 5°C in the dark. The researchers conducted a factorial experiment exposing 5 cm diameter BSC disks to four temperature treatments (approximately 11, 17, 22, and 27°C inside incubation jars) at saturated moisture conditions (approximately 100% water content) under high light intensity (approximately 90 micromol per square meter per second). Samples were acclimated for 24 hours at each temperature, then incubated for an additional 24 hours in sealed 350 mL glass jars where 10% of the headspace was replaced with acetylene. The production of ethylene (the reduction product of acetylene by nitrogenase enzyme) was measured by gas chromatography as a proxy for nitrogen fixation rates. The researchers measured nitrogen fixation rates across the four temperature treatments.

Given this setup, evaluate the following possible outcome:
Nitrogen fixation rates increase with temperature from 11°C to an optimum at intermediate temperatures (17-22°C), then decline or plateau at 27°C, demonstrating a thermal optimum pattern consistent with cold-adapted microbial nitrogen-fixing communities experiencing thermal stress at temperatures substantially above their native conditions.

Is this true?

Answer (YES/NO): NO